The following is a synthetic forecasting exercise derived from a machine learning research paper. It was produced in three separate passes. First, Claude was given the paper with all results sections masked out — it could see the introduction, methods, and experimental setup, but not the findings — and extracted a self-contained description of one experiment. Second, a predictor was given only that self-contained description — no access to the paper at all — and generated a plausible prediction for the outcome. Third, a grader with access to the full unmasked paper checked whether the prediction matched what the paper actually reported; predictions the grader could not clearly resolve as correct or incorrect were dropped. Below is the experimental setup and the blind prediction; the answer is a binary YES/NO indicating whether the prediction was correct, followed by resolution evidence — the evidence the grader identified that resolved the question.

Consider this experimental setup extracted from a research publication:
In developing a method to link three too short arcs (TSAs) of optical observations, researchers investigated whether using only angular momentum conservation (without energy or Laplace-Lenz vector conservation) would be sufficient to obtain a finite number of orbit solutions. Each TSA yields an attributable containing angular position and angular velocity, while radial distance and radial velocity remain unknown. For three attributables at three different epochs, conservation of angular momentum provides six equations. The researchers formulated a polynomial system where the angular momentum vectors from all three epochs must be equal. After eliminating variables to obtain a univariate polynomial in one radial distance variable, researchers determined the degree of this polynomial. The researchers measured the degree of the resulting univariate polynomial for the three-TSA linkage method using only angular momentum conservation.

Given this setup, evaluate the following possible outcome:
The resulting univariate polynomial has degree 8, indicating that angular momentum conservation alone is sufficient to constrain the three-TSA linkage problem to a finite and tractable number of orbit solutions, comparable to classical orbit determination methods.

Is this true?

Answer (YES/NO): YES